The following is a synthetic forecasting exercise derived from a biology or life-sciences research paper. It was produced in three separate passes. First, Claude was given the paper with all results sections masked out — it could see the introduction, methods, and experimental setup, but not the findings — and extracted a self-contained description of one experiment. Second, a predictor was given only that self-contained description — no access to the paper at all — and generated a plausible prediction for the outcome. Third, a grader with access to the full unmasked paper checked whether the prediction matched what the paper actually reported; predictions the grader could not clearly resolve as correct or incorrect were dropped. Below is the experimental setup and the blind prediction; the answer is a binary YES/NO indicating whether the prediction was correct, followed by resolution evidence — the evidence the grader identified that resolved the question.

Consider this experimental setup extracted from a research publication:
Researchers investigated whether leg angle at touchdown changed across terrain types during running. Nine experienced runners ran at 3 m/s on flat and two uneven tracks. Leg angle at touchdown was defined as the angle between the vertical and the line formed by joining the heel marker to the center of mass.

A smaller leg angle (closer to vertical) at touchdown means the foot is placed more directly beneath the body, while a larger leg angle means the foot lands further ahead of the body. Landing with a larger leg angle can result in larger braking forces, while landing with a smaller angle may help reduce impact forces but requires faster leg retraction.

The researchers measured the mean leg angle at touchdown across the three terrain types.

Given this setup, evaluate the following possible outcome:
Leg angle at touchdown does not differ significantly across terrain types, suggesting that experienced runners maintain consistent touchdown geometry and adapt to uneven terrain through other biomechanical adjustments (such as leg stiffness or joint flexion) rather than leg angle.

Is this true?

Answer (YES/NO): YES